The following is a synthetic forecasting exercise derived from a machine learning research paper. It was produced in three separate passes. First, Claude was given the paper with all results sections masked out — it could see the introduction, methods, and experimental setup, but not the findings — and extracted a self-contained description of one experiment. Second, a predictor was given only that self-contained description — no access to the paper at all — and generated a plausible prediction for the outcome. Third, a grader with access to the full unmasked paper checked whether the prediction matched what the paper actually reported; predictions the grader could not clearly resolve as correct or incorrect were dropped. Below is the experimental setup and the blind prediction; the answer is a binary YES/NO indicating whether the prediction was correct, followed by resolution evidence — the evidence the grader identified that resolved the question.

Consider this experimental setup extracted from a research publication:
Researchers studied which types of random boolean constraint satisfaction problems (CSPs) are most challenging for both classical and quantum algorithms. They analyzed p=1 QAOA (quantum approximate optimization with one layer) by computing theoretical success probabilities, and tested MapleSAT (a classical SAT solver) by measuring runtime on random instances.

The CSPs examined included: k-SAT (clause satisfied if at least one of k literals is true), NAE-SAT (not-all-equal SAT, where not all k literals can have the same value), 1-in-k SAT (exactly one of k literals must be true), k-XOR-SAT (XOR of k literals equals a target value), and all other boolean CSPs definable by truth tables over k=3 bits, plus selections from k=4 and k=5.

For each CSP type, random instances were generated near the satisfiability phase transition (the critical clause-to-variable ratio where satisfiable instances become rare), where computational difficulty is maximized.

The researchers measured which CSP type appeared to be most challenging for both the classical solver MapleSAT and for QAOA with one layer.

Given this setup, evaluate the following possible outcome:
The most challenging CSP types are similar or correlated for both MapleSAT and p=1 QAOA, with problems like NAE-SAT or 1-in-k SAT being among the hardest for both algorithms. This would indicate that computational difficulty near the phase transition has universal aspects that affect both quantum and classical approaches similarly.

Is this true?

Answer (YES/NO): NO